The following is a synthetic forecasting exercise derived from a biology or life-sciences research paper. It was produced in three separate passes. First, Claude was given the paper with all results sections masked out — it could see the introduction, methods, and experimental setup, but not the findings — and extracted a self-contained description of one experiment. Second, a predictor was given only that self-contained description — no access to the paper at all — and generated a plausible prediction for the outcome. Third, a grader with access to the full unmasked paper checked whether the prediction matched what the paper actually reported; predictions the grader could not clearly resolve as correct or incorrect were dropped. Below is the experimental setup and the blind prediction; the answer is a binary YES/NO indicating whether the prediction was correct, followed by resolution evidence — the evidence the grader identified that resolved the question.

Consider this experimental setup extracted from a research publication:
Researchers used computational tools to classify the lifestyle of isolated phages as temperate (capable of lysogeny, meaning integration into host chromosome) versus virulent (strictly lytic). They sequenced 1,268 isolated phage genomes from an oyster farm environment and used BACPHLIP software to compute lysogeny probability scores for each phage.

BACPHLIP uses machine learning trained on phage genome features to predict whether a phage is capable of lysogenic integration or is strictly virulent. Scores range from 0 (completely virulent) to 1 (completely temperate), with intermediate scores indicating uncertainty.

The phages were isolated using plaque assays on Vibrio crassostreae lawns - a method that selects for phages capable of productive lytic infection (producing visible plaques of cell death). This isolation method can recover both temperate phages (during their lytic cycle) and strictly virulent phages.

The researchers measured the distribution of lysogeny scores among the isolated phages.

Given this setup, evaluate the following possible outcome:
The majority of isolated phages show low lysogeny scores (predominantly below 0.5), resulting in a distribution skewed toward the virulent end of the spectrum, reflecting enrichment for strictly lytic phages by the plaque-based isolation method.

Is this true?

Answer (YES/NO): YES